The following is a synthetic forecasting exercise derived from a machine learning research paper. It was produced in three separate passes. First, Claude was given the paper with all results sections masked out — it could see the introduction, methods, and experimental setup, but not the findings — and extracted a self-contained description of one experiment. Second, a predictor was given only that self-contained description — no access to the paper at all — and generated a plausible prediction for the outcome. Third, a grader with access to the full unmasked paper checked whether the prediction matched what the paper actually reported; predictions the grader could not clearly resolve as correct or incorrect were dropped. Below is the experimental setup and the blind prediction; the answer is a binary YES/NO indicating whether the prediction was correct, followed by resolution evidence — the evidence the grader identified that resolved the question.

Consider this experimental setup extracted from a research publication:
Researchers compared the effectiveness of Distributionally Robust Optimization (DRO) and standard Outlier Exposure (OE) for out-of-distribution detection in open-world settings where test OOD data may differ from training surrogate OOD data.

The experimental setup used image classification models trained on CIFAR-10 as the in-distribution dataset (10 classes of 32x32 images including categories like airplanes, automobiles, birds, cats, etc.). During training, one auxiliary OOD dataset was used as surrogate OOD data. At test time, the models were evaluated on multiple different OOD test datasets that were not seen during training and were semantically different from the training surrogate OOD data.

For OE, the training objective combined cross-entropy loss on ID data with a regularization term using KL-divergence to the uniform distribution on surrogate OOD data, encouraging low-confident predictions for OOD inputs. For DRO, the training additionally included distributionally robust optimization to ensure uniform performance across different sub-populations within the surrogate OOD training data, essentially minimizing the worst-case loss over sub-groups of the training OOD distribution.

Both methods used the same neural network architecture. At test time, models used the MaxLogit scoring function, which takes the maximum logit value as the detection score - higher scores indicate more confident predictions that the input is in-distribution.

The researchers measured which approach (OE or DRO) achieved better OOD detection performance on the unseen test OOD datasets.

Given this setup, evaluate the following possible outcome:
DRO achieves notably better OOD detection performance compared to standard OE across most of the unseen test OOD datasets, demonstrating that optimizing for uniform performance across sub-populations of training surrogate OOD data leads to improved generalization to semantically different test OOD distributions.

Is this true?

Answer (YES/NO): NO